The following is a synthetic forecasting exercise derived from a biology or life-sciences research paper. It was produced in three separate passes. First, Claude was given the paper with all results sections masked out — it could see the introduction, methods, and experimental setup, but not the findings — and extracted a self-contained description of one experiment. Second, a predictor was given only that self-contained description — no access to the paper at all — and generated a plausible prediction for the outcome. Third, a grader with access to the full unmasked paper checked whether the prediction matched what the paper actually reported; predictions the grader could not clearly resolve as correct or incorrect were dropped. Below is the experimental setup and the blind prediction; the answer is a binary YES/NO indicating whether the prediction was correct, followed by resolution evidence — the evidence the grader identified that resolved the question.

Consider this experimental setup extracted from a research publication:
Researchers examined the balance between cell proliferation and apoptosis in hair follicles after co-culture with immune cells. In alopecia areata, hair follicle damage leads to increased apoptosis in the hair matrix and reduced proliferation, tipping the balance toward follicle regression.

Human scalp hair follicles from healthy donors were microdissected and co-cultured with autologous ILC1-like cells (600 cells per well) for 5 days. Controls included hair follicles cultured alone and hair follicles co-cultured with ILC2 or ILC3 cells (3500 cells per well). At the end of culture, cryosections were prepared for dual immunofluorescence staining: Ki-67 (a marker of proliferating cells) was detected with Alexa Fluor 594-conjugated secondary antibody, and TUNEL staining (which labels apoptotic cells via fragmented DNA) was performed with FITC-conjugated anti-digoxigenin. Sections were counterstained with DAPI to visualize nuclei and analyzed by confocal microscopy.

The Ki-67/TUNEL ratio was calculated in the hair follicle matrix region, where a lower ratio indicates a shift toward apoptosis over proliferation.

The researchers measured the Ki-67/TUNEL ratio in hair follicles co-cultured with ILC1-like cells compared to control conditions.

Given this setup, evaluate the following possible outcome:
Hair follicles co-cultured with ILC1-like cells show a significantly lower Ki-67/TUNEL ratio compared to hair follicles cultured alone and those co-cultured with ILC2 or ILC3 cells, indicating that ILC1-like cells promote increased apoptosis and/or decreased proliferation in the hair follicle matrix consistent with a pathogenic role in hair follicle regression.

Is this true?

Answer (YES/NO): NO